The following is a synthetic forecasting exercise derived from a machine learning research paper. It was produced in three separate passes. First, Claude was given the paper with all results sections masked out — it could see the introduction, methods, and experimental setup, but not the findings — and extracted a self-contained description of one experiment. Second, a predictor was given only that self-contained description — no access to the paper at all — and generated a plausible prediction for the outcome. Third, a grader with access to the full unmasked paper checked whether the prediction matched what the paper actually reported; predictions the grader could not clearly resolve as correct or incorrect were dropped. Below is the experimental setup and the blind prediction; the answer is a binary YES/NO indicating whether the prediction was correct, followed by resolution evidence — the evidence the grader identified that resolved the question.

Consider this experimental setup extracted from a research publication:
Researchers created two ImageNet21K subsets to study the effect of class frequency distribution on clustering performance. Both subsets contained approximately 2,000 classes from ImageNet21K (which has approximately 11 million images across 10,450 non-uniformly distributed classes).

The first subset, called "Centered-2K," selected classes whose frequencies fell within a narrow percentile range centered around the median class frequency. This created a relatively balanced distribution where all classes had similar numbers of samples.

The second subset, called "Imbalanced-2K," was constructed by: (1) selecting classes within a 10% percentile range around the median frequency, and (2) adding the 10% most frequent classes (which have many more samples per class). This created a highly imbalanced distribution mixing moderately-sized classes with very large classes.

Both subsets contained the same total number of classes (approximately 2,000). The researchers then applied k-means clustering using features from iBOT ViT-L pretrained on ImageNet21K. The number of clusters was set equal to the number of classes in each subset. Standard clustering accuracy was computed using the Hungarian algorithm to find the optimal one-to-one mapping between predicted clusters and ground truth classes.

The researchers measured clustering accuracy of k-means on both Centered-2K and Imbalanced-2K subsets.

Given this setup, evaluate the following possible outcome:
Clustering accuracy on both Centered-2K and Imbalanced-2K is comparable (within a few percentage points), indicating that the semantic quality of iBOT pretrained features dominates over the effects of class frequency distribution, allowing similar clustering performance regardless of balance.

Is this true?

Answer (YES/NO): YES